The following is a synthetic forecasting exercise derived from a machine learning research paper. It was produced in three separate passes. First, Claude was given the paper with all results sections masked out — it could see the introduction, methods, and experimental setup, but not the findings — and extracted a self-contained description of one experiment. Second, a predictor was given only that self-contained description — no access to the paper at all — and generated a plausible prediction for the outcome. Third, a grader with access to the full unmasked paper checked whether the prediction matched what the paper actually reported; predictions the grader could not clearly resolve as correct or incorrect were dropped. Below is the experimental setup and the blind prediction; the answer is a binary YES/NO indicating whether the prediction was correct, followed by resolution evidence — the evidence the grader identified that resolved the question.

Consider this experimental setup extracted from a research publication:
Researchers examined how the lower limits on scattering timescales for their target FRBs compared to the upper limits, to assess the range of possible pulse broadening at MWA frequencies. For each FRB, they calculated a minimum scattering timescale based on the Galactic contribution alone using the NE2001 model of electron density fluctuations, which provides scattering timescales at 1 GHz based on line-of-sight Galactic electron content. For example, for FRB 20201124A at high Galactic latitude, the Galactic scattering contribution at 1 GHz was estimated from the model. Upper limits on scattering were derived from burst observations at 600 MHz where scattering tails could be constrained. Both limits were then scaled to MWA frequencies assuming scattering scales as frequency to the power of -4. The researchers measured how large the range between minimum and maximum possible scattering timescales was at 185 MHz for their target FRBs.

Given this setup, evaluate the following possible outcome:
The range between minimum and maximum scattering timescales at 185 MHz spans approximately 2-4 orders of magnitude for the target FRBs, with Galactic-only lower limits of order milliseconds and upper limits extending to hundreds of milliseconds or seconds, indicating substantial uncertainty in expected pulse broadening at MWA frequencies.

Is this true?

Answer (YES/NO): NO